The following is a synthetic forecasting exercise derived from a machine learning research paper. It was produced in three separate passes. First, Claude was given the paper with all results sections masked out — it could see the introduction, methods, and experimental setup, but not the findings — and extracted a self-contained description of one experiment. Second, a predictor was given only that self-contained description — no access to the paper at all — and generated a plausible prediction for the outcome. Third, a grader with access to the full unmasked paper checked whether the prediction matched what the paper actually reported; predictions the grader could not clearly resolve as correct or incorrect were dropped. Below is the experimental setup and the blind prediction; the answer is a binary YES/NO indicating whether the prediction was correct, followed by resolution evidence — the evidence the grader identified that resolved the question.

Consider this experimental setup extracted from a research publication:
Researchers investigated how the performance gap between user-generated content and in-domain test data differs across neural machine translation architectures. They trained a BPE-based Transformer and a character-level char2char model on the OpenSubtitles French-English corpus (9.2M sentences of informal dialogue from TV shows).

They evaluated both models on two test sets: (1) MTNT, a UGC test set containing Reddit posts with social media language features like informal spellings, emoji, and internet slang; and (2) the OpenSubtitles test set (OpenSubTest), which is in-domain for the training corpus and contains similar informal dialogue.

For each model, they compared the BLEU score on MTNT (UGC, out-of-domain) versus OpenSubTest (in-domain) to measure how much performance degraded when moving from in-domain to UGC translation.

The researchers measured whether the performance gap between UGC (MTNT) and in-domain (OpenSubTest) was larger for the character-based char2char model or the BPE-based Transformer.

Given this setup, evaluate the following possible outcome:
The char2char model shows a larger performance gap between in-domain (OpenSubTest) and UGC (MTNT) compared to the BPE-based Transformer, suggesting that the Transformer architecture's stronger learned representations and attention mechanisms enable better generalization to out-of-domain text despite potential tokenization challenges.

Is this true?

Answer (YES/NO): NO